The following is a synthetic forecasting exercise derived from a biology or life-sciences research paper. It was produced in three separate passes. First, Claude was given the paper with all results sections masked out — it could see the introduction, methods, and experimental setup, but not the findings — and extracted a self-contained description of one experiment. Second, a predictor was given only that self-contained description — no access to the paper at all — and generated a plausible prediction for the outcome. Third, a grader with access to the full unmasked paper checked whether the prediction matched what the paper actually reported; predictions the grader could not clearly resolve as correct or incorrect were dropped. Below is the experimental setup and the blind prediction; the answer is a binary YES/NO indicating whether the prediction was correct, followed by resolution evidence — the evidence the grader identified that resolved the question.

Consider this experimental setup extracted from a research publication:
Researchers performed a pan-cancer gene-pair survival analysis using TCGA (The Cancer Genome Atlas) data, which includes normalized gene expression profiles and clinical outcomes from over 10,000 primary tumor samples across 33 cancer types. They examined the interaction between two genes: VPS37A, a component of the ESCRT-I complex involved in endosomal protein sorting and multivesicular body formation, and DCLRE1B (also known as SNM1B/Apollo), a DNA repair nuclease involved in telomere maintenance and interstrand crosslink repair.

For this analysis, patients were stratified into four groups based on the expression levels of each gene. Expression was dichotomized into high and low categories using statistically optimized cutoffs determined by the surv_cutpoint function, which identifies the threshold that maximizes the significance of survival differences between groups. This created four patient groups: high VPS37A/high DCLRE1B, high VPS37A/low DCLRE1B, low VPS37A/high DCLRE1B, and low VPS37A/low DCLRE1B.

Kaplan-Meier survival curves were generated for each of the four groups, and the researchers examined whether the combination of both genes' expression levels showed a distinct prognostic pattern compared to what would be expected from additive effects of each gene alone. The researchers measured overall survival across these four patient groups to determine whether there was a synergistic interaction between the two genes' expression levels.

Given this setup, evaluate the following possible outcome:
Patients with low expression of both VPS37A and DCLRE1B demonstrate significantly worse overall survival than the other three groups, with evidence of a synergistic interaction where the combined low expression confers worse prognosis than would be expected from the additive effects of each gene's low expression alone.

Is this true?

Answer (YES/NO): NO